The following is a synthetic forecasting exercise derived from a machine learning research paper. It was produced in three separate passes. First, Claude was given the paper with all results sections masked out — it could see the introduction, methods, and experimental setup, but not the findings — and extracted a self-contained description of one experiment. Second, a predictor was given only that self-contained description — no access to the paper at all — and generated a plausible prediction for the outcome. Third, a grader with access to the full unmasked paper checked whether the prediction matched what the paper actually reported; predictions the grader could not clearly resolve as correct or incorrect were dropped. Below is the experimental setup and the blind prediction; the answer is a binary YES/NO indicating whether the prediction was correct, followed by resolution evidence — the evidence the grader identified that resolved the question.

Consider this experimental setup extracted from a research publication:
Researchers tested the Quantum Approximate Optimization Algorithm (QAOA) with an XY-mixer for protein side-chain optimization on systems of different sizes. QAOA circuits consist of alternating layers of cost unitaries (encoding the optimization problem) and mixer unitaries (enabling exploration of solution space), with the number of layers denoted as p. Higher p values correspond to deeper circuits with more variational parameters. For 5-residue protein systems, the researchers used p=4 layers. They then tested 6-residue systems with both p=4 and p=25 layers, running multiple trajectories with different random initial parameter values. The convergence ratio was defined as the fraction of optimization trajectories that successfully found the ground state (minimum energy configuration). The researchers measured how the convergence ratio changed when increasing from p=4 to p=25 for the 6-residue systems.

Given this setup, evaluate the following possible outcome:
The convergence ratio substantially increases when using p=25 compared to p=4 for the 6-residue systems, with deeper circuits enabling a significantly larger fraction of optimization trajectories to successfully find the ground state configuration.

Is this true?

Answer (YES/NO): YES